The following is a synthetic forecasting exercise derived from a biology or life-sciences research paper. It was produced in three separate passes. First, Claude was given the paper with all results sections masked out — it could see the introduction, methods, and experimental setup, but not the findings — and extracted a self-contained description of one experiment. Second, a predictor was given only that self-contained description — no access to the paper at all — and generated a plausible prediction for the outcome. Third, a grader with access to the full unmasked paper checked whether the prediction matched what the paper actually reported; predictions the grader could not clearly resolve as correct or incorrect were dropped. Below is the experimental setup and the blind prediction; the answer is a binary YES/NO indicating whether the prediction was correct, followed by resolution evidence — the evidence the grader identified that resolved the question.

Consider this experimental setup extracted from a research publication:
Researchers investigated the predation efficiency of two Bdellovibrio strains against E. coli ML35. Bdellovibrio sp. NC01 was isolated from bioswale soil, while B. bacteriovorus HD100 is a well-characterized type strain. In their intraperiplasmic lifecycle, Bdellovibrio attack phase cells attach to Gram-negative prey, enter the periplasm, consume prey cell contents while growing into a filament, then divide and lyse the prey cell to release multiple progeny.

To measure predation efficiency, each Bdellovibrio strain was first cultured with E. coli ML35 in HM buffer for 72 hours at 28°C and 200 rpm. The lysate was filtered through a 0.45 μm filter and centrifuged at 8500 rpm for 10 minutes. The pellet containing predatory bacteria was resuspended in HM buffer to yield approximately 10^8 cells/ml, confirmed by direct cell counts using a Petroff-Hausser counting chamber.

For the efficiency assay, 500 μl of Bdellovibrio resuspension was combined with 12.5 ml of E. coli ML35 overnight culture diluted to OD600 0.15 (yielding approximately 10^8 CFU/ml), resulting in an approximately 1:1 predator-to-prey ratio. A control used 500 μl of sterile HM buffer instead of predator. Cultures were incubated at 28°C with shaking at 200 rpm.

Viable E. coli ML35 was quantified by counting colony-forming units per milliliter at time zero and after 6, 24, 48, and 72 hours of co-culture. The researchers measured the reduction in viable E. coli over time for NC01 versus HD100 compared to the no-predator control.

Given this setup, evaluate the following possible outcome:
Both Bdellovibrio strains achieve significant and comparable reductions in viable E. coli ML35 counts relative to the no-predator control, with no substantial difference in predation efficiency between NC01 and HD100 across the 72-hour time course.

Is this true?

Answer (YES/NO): NO